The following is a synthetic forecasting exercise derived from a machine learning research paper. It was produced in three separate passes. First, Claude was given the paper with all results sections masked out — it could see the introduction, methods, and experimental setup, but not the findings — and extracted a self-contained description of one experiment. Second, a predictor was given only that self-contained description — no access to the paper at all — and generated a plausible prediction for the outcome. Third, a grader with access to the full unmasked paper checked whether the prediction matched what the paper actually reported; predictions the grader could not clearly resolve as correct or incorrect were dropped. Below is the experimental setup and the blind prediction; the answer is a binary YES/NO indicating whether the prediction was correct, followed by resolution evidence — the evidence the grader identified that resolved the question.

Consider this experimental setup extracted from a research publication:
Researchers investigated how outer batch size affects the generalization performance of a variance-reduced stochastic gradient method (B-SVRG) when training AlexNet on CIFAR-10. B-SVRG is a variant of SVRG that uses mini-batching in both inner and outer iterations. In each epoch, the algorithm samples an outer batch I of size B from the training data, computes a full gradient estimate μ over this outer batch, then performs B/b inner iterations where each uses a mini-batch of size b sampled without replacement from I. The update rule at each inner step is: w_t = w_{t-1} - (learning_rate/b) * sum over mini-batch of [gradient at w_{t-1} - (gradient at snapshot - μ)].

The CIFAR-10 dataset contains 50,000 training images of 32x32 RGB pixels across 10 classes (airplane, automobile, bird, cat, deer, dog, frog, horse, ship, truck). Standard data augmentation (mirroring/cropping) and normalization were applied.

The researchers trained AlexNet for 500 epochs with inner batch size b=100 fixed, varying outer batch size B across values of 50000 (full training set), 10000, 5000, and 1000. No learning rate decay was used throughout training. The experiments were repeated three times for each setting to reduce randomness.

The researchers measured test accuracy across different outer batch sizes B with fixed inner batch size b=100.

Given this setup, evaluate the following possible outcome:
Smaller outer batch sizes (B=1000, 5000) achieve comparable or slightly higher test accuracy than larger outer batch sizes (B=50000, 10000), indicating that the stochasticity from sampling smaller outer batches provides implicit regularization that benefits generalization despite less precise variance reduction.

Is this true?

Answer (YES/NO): NO